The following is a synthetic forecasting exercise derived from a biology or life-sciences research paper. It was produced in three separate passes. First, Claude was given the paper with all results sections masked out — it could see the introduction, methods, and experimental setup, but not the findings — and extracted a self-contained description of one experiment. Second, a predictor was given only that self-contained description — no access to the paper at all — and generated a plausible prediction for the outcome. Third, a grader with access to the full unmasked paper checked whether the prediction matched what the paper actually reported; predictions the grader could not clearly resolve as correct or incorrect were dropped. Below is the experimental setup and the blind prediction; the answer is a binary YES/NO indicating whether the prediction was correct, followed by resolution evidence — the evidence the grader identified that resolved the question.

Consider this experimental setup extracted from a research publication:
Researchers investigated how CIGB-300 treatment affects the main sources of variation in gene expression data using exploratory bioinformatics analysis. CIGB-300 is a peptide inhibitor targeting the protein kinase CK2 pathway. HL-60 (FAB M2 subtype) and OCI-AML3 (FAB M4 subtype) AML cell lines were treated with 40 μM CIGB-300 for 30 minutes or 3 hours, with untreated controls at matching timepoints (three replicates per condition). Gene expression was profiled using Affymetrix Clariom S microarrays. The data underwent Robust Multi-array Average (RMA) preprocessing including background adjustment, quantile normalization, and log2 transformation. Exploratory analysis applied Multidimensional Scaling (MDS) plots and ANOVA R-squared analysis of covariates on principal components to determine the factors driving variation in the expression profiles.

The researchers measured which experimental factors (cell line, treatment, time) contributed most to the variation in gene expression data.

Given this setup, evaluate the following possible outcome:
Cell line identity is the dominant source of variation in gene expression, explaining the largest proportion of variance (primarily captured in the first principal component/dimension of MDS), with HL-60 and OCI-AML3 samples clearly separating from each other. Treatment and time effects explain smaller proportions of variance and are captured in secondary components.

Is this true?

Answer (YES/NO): YES